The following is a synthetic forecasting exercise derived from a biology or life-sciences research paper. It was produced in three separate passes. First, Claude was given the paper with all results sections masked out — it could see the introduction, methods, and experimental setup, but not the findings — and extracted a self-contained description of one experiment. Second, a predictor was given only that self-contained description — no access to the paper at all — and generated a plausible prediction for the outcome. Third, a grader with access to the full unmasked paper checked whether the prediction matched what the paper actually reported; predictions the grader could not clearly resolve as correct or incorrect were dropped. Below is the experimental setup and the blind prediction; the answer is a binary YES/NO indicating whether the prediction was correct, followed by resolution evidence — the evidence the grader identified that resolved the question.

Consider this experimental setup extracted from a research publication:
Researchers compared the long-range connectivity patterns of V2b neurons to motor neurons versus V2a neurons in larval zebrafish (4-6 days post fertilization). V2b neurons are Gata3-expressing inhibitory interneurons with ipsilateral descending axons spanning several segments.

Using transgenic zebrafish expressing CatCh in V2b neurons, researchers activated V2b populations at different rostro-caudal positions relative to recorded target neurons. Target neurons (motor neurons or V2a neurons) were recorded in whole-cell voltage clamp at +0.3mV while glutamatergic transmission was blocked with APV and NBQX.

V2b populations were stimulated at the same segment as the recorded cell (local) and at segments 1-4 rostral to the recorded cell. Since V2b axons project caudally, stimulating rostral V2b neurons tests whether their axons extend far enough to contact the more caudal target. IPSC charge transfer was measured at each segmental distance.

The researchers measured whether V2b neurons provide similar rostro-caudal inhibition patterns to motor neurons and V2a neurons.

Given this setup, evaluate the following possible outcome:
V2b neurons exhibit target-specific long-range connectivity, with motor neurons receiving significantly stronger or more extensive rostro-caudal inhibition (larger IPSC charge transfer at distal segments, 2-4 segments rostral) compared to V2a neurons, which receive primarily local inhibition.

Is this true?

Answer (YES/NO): NO